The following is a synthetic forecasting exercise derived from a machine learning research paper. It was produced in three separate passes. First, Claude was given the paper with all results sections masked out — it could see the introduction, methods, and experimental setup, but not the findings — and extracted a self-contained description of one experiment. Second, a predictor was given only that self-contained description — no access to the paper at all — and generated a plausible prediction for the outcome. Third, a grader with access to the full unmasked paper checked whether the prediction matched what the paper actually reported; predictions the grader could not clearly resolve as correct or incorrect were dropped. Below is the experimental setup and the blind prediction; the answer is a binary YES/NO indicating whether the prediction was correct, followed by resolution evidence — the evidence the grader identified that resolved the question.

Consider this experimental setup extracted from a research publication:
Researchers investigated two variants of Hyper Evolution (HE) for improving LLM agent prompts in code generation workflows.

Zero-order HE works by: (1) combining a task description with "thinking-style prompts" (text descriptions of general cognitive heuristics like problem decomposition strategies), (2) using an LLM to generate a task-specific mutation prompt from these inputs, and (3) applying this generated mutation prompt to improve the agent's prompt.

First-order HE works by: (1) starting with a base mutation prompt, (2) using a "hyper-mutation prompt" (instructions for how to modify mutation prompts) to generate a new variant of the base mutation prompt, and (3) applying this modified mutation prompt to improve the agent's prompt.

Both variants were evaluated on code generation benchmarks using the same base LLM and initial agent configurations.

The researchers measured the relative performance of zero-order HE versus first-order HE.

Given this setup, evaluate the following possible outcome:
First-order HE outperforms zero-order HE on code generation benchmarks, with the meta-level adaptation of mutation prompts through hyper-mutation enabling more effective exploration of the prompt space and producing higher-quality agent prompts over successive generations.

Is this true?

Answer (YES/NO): NO